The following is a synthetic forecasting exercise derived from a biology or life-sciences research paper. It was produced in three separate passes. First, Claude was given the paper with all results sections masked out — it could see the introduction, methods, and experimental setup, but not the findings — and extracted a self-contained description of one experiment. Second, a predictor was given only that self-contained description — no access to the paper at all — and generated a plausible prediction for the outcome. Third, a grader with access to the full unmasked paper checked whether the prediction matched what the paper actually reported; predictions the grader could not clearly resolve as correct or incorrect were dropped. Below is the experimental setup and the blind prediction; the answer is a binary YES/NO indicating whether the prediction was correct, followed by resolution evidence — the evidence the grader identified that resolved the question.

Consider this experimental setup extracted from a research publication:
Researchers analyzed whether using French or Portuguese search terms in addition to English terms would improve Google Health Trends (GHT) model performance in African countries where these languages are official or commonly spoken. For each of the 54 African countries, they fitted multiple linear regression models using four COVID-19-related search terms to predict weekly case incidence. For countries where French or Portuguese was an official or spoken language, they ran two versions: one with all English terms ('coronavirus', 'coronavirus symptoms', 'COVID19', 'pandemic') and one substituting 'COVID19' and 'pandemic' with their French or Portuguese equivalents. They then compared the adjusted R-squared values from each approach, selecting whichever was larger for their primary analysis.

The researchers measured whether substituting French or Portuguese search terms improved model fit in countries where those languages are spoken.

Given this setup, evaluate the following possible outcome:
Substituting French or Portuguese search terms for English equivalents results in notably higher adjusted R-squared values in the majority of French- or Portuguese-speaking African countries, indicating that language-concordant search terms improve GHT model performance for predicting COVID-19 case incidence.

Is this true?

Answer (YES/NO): NO